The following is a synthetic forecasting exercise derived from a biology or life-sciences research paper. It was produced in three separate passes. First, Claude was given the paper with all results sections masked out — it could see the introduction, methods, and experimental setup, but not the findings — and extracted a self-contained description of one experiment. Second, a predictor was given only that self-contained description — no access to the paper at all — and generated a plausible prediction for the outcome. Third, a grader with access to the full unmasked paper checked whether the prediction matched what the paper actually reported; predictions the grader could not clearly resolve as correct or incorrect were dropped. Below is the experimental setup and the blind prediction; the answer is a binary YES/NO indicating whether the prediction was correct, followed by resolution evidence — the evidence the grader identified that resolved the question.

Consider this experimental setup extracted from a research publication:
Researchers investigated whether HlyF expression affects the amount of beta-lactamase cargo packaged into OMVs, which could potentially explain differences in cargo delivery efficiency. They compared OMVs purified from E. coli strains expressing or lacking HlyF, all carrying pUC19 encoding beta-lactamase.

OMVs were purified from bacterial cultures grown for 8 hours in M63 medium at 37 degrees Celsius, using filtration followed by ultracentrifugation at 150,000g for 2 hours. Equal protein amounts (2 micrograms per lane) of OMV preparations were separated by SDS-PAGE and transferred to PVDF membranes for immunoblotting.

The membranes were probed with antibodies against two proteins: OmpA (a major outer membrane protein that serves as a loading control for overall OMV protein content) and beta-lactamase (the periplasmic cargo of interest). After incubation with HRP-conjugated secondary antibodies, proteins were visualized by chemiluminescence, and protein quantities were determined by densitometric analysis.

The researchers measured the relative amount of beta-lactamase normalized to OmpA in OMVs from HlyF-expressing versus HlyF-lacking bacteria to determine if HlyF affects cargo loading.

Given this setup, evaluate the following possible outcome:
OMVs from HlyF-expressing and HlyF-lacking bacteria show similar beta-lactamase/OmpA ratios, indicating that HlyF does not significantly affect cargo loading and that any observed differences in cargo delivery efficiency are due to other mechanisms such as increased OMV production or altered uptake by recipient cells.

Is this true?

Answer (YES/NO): YES